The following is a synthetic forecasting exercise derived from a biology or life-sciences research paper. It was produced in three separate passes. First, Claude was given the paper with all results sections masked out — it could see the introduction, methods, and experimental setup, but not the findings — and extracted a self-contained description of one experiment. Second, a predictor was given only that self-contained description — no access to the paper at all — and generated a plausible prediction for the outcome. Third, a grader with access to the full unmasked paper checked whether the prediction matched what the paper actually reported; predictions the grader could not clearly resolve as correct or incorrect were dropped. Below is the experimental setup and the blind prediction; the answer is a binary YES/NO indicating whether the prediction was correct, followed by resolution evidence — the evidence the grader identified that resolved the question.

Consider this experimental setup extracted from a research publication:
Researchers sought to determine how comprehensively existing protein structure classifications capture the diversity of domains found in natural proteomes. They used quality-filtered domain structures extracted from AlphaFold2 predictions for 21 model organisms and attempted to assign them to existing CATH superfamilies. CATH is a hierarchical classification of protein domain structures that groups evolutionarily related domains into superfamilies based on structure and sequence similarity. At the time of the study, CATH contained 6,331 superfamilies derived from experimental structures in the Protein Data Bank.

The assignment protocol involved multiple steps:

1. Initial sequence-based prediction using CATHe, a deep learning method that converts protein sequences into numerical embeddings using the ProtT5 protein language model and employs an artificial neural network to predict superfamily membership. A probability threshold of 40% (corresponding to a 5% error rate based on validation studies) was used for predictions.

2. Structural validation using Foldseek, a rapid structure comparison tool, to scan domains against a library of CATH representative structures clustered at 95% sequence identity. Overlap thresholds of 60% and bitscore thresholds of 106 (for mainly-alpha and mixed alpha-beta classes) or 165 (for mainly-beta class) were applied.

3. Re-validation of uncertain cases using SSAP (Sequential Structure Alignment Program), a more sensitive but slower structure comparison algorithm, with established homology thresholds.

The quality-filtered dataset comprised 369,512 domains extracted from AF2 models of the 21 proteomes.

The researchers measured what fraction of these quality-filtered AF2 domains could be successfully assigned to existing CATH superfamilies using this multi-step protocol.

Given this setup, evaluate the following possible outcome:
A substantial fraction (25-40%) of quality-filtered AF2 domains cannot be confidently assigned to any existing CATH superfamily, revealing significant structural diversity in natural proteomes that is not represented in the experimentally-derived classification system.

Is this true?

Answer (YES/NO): NO